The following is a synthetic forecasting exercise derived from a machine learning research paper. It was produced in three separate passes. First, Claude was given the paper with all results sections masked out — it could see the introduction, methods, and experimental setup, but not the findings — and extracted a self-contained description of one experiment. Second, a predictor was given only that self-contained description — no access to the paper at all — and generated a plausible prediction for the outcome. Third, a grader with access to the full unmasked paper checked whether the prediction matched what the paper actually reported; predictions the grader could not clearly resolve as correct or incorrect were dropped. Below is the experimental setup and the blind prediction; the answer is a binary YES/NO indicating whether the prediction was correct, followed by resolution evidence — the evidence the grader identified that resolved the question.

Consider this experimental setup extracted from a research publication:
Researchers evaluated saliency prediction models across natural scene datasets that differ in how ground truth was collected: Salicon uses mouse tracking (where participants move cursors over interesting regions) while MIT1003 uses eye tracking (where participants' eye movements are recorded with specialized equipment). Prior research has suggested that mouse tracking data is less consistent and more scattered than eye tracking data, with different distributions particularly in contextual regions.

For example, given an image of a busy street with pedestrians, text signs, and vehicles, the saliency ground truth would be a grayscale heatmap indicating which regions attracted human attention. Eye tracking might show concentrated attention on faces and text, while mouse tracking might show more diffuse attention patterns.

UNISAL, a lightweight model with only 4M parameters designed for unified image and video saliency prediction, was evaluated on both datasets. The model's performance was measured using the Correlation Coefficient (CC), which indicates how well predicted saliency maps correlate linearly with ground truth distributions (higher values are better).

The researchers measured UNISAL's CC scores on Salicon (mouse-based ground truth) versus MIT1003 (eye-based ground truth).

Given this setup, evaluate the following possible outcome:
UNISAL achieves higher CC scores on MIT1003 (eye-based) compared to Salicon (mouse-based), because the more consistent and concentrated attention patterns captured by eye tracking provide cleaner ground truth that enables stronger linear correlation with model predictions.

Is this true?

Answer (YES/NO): NO